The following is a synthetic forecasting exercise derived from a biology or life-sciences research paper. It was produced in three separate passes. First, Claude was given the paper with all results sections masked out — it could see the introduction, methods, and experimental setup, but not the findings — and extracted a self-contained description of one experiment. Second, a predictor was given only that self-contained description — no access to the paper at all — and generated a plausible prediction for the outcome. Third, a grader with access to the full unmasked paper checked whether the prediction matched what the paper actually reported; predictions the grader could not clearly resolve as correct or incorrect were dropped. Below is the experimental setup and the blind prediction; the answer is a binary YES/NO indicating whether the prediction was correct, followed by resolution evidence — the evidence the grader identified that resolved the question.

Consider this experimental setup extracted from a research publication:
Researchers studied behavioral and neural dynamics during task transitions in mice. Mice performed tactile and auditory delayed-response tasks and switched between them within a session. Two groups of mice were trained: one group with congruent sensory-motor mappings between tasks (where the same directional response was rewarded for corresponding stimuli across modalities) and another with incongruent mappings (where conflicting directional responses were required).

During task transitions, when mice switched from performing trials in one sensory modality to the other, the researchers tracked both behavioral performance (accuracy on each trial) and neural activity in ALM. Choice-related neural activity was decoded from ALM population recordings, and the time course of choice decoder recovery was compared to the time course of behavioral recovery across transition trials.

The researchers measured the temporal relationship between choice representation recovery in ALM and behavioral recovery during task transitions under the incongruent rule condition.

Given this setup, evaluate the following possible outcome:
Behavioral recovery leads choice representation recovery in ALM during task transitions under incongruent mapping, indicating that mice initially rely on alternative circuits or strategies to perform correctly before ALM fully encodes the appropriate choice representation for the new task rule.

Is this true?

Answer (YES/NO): NO